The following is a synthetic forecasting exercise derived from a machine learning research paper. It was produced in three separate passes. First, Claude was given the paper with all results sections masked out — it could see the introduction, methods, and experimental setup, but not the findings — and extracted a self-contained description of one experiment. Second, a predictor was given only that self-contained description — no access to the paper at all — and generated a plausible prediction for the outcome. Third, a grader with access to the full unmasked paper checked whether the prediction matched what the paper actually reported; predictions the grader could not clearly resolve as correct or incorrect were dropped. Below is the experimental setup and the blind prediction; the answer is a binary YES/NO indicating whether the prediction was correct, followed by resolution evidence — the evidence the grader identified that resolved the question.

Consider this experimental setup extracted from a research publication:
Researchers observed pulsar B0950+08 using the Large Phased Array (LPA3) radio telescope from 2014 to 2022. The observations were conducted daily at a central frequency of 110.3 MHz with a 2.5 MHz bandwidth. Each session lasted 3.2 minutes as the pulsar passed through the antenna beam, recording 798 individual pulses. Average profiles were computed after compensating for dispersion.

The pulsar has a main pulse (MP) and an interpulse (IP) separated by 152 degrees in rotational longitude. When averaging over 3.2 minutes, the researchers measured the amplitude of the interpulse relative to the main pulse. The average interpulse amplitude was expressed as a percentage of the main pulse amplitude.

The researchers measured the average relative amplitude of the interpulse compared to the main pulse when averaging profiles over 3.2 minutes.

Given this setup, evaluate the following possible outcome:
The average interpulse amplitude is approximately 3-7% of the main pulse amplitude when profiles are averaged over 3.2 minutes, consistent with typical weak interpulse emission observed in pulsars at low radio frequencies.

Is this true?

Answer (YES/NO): NO